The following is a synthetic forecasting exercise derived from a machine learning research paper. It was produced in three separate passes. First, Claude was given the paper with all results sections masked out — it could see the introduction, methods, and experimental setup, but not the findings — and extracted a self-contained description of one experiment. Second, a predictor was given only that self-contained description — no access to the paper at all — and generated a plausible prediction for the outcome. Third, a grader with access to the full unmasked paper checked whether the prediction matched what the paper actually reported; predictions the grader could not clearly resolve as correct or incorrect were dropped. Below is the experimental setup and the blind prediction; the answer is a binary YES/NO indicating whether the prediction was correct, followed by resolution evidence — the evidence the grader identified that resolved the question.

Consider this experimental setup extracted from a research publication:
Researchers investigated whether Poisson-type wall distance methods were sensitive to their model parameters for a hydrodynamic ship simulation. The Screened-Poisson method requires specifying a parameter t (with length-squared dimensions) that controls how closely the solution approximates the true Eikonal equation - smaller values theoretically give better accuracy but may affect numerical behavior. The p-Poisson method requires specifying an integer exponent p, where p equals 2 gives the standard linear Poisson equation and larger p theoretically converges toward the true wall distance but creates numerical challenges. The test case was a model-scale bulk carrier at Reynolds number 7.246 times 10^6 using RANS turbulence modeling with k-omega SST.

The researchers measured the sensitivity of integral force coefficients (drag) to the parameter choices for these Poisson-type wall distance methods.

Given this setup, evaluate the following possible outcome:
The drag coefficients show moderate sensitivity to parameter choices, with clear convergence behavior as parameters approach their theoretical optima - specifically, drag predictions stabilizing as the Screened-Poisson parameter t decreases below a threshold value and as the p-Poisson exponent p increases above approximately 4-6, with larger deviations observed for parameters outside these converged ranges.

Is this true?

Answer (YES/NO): NO